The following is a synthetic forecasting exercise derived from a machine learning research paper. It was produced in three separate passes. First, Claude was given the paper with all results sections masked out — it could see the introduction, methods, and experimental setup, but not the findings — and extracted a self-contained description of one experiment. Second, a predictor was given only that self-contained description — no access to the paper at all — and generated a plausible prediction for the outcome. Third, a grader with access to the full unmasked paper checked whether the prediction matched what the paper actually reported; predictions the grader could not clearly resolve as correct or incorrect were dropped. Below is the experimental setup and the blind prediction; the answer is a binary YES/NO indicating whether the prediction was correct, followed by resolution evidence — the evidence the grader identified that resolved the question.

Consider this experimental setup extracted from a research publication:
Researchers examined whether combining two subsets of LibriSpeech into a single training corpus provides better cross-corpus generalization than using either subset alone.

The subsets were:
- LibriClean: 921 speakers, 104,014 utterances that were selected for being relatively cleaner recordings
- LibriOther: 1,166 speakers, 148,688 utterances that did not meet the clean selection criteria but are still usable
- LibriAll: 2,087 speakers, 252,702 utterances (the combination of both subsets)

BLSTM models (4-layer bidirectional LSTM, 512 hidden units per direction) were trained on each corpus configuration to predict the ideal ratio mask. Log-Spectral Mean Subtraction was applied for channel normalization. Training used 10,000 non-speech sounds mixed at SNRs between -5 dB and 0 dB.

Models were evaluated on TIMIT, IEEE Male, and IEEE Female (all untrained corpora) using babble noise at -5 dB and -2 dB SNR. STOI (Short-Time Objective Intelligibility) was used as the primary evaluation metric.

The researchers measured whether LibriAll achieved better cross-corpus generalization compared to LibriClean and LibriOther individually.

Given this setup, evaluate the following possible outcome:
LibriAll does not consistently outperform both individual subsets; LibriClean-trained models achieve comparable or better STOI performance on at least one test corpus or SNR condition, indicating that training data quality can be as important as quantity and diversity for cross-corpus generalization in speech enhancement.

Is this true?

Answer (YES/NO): NO